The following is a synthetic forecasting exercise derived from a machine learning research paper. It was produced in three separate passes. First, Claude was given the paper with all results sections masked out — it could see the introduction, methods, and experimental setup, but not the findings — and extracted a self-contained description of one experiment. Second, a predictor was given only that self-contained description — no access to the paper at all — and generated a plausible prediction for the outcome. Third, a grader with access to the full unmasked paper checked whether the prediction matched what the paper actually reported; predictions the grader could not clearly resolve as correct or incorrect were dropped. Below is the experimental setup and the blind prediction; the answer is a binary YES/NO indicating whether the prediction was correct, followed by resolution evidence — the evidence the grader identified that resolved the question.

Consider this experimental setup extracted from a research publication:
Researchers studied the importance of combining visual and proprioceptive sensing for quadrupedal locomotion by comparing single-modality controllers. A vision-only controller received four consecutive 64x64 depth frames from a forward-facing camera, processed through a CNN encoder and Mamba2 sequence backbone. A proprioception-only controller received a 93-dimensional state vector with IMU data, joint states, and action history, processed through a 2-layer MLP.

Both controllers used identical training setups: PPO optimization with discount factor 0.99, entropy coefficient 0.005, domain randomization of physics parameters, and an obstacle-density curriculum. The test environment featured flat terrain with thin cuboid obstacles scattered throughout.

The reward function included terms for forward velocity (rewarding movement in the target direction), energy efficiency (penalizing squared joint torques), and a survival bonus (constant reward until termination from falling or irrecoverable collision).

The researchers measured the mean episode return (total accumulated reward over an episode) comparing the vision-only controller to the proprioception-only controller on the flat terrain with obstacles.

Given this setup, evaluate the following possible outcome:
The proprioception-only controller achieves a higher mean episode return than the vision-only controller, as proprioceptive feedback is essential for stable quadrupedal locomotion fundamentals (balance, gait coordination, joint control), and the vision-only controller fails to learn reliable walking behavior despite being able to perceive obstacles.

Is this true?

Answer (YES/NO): YES